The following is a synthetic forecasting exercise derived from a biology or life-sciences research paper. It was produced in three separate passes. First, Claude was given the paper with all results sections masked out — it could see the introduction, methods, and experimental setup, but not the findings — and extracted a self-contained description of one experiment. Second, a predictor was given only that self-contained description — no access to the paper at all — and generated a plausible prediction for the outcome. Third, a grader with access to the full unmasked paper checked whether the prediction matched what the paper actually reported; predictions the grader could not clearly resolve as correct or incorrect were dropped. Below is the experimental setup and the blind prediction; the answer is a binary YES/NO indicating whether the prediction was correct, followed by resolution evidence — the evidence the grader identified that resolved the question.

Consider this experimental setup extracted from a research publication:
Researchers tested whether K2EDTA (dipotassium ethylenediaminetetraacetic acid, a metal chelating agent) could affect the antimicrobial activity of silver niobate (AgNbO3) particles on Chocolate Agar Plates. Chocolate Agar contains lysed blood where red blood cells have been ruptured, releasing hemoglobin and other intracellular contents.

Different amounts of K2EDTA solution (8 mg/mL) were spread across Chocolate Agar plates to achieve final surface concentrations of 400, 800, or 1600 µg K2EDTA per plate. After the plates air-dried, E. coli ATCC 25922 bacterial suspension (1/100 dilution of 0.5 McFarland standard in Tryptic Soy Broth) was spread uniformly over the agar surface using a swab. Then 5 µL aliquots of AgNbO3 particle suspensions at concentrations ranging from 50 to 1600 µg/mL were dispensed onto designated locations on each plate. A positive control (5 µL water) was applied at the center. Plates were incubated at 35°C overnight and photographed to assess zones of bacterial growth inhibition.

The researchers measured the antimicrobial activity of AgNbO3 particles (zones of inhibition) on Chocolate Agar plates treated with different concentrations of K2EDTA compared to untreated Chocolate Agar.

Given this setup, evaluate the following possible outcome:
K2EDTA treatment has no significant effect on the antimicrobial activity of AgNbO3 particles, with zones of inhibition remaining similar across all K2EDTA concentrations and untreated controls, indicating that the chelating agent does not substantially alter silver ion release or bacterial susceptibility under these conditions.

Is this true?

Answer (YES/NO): NO